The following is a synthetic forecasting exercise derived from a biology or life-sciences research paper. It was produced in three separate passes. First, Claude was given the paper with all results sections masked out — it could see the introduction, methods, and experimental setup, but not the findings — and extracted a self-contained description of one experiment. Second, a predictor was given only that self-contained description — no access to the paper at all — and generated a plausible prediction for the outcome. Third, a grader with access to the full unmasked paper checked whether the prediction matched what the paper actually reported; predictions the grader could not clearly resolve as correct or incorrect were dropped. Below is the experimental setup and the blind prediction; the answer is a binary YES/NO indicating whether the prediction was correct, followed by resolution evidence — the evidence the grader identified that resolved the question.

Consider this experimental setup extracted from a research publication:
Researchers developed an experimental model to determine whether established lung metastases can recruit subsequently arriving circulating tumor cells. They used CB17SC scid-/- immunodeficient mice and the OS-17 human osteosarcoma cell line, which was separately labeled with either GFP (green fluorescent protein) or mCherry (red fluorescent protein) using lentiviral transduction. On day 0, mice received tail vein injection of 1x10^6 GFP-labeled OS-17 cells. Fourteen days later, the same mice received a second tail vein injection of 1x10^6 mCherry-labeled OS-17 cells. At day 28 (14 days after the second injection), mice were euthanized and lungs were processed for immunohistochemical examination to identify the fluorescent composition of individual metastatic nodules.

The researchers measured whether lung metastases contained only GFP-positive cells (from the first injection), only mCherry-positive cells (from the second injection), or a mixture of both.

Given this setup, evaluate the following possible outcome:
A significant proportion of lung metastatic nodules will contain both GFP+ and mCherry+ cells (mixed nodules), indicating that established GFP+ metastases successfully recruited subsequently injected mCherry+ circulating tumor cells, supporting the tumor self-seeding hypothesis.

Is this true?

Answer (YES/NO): YES